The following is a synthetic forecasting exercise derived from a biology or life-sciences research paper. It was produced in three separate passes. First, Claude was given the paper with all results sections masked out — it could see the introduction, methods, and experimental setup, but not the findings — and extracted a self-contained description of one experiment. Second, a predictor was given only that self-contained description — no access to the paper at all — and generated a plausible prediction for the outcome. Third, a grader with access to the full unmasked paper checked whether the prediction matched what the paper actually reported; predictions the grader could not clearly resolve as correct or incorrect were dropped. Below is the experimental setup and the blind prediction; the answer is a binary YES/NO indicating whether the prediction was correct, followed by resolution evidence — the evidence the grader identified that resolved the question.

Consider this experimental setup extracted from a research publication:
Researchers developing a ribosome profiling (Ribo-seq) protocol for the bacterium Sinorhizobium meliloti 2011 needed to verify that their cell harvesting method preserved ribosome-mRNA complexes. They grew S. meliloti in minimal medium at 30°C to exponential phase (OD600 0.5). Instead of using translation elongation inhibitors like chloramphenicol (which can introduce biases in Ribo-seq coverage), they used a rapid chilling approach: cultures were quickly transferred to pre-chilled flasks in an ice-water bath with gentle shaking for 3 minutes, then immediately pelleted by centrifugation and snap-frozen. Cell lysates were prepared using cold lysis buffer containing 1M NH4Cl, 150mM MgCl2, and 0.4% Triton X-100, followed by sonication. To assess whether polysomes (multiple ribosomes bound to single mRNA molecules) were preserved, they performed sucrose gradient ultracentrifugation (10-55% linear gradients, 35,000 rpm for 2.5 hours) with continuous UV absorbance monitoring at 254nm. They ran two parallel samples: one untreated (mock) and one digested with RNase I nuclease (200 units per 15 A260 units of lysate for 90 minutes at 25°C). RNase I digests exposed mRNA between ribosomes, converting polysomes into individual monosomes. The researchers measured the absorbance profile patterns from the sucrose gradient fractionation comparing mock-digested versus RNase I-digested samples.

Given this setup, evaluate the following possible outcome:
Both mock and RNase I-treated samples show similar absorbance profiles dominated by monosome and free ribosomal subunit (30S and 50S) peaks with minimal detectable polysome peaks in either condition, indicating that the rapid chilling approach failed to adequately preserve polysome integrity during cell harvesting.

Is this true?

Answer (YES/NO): NO